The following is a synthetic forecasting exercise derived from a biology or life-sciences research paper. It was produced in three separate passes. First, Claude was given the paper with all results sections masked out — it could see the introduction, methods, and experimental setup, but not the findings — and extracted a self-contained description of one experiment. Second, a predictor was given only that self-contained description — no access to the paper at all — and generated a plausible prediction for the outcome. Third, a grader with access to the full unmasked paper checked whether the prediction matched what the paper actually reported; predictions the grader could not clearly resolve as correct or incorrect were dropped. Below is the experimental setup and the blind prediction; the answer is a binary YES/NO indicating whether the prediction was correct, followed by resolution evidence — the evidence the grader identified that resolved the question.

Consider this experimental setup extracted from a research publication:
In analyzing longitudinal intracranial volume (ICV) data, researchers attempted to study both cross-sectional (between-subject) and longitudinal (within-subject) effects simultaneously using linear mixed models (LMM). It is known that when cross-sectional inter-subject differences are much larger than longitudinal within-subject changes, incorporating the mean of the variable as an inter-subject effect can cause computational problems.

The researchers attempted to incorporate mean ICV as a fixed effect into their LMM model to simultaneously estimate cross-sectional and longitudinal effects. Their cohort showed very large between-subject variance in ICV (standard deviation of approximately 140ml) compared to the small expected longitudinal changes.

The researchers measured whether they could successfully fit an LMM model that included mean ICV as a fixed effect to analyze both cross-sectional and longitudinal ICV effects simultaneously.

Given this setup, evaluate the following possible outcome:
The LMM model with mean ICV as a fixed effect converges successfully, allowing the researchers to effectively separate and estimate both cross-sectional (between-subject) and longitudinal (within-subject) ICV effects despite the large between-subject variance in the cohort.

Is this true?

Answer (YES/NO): NO